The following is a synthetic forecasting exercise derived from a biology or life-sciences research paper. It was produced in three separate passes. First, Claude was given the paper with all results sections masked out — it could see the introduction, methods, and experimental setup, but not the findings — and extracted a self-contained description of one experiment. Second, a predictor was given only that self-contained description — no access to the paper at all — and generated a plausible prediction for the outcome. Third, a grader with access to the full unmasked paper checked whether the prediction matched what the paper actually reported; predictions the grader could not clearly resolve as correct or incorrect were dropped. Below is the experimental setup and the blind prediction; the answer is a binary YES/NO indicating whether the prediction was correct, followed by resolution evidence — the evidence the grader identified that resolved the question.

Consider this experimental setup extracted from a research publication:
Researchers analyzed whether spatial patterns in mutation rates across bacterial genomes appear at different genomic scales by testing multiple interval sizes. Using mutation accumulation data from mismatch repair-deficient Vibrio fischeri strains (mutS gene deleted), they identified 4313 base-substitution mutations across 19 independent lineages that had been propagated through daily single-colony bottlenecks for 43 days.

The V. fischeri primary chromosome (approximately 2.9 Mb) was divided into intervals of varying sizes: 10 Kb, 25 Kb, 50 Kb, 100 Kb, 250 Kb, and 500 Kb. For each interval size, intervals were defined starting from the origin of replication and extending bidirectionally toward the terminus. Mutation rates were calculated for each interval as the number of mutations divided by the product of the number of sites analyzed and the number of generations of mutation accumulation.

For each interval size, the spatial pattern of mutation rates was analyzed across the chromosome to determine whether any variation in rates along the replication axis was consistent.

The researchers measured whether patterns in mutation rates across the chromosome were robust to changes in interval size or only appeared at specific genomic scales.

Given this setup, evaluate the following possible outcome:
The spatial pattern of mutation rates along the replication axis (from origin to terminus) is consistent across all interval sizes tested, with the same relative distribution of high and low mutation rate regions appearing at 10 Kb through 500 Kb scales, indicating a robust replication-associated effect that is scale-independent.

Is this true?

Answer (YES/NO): YES